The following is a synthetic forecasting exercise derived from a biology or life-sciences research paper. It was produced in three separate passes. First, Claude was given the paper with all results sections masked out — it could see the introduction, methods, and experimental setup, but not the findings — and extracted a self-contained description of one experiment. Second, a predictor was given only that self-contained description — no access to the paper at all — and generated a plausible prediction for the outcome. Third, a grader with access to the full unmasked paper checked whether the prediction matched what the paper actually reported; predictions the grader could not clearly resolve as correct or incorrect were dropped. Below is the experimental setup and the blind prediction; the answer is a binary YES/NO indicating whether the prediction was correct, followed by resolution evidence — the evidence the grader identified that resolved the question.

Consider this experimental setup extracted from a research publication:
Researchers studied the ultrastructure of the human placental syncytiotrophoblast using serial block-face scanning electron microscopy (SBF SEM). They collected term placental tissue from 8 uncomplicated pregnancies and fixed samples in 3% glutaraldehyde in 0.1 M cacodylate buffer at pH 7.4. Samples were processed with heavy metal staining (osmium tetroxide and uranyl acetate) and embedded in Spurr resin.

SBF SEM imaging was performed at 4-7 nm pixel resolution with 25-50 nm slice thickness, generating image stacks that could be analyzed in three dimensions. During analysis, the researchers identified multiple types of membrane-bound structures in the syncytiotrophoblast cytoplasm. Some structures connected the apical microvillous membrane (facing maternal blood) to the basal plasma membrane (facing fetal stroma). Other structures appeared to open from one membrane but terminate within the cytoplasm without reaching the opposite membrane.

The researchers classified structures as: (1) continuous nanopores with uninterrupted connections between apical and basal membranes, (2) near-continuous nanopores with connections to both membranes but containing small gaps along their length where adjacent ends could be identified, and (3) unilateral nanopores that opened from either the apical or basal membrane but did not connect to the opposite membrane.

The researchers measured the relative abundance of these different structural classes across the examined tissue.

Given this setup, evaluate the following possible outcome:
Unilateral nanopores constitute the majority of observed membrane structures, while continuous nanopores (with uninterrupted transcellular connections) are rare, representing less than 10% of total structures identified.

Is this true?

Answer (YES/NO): NO